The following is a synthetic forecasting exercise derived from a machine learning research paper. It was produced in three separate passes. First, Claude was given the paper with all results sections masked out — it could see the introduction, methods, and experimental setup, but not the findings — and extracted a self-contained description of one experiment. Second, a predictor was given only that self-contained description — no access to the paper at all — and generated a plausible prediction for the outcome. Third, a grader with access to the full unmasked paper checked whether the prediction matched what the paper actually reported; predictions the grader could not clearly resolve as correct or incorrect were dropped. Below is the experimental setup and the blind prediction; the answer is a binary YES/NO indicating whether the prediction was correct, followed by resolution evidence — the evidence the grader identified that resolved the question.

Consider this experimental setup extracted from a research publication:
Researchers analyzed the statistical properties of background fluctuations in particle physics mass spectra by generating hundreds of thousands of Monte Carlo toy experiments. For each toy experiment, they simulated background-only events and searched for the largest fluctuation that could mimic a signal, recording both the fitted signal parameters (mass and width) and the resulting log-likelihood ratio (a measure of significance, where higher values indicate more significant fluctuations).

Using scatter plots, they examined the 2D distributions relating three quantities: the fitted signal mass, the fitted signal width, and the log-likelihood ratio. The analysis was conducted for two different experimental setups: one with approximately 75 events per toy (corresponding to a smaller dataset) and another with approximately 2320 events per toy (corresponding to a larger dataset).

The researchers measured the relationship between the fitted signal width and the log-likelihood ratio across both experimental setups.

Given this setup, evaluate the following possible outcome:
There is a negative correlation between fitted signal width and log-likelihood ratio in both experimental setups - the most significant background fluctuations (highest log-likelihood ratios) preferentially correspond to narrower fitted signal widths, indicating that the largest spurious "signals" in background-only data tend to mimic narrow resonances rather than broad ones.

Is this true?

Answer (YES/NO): YES